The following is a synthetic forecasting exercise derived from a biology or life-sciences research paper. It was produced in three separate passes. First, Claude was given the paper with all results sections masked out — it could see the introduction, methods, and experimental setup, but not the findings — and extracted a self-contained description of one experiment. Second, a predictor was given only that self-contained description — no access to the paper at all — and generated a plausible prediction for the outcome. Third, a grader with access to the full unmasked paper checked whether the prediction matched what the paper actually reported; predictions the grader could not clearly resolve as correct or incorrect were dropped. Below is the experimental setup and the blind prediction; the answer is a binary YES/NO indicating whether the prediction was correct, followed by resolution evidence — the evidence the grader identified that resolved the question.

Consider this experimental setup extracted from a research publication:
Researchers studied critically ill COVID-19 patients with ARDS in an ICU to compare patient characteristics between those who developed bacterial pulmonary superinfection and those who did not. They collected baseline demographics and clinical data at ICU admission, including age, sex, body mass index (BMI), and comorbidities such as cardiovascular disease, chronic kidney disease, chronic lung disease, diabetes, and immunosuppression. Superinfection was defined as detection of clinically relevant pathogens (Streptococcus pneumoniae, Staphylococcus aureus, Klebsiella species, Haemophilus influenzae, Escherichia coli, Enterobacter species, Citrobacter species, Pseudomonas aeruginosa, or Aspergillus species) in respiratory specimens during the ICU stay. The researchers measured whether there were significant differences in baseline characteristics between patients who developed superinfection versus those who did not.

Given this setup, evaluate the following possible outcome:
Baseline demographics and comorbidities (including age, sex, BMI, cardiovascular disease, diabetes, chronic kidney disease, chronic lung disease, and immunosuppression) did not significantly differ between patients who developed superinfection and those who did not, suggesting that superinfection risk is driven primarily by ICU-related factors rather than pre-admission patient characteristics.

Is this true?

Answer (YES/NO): YES